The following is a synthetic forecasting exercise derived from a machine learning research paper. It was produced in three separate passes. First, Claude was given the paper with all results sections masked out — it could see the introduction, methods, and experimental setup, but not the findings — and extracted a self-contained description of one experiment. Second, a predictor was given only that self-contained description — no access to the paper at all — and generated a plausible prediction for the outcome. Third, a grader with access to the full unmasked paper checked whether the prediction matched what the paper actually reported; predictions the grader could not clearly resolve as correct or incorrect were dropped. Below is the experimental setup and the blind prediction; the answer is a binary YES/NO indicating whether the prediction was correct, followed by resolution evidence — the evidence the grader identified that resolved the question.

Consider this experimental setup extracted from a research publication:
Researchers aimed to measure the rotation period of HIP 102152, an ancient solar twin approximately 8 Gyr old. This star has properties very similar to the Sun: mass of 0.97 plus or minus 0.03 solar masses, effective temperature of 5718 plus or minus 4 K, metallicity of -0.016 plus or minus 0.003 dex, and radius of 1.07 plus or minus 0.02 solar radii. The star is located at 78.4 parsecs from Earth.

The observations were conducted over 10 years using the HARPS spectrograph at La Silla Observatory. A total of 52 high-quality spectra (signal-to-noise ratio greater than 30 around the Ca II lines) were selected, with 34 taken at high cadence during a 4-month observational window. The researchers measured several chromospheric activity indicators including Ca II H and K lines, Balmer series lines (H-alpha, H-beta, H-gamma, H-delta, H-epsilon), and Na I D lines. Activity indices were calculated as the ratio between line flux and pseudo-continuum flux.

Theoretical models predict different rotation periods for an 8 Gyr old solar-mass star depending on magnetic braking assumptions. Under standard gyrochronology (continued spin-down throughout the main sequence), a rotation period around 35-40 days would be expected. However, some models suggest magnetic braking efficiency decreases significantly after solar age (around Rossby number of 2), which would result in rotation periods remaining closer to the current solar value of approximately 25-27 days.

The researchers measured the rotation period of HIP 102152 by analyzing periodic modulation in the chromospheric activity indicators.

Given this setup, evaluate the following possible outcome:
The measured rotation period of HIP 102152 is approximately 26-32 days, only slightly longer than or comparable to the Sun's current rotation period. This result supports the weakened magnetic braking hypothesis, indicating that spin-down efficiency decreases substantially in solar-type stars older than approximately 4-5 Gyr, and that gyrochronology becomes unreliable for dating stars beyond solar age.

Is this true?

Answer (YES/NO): NO